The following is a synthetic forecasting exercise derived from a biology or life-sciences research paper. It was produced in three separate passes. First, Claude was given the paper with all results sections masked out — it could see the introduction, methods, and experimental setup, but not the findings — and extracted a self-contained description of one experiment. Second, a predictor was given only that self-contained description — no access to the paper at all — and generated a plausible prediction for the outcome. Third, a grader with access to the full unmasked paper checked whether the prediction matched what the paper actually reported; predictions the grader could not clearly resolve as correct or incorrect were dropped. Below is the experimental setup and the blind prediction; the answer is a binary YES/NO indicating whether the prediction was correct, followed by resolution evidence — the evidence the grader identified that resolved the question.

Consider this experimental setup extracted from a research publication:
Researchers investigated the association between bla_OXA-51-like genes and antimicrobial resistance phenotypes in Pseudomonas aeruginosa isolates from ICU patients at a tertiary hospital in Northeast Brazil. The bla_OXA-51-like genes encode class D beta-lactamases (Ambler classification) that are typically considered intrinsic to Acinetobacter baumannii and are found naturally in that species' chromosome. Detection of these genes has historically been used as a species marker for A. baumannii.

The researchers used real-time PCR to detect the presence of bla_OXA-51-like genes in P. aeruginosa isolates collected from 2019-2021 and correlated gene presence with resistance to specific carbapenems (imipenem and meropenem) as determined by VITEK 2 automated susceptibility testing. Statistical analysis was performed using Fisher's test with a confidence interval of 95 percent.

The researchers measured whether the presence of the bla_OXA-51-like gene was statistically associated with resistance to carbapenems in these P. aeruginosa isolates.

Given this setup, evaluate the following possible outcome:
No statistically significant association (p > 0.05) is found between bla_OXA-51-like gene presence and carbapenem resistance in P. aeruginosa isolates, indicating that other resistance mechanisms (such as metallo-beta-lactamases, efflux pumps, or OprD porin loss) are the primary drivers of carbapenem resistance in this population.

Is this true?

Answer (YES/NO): NO